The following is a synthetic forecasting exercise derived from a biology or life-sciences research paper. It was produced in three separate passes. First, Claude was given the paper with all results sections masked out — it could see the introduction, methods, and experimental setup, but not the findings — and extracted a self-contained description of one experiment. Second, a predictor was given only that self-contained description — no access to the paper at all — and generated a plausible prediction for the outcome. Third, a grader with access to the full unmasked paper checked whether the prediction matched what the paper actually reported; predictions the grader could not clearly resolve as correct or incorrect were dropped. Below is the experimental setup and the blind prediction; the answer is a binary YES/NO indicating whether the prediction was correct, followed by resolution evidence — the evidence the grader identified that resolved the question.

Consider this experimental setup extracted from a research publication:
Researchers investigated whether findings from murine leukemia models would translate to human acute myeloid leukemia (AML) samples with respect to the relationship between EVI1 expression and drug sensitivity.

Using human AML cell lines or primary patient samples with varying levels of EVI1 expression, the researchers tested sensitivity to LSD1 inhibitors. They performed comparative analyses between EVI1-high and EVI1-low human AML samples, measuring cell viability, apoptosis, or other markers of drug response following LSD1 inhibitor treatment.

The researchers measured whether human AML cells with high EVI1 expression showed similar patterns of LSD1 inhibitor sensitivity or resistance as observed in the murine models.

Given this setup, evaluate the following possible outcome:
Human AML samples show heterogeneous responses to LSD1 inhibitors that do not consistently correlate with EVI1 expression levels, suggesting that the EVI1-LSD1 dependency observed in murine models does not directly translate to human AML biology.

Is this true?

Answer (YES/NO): NO